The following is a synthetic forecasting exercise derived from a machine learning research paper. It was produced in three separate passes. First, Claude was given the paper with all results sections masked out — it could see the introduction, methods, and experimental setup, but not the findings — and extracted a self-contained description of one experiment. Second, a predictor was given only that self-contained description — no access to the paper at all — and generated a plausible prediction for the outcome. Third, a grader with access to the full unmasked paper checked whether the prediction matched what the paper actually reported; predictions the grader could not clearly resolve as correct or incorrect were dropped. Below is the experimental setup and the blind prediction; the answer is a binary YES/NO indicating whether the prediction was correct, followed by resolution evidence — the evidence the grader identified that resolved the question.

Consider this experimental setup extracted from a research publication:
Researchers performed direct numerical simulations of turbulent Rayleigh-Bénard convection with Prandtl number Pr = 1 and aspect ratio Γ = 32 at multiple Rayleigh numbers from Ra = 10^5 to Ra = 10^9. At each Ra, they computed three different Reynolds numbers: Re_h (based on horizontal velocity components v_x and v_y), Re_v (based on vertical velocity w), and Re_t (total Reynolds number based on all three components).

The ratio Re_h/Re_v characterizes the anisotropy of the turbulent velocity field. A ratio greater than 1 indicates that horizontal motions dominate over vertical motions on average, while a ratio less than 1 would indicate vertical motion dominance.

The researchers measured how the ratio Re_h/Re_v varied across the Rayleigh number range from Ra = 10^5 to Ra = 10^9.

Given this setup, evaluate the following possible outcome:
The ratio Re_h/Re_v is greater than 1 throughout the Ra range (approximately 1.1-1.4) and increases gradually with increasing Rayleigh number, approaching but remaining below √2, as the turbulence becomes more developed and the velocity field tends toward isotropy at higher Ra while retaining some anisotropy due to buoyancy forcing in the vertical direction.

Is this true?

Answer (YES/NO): NO